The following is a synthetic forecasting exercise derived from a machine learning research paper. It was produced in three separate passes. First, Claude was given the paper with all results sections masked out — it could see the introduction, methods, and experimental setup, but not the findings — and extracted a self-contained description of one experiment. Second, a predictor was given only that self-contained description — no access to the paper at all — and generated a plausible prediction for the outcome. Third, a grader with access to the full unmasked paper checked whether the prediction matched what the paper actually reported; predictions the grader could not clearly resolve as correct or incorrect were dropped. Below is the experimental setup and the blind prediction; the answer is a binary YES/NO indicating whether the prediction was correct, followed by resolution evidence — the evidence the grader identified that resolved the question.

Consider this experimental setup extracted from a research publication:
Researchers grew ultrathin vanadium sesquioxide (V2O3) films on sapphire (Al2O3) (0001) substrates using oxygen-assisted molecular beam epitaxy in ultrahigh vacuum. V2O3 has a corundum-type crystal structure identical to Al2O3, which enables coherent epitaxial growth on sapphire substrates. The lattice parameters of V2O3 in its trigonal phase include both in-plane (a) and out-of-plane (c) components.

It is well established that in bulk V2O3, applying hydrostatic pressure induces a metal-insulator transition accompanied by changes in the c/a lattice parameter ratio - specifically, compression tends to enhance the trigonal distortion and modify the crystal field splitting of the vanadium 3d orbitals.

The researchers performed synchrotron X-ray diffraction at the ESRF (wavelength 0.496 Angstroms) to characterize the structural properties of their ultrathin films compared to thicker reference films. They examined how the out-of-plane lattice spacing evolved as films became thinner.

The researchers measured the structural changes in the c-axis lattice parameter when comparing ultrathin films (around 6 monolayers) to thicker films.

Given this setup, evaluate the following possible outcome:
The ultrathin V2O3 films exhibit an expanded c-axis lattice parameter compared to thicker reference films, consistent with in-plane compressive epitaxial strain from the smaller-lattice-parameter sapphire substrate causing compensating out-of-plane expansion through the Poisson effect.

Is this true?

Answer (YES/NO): NO